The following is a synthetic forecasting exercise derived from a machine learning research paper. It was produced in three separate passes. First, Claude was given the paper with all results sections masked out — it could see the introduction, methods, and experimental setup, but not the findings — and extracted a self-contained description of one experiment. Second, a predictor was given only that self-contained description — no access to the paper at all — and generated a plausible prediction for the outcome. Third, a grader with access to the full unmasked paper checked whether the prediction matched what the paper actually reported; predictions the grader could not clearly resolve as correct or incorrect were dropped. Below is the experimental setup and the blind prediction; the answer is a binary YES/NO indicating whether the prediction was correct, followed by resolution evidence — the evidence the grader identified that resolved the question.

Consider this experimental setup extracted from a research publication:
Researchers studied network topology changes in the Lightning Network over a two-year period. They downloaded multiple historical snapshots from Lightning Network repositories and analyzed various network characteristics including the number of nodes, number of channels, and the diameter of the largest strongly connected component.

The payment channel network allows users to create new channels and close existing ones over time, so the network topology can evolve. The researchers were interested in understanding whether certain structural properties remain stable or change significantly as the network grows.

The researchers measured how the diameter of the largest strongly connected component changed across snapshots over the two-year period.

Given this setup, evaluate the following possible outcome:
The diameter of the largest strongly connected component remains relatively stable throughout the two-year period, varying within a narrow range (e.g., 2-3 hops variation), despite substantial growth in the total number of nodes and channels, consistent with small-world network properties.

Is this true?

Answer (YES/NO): YES